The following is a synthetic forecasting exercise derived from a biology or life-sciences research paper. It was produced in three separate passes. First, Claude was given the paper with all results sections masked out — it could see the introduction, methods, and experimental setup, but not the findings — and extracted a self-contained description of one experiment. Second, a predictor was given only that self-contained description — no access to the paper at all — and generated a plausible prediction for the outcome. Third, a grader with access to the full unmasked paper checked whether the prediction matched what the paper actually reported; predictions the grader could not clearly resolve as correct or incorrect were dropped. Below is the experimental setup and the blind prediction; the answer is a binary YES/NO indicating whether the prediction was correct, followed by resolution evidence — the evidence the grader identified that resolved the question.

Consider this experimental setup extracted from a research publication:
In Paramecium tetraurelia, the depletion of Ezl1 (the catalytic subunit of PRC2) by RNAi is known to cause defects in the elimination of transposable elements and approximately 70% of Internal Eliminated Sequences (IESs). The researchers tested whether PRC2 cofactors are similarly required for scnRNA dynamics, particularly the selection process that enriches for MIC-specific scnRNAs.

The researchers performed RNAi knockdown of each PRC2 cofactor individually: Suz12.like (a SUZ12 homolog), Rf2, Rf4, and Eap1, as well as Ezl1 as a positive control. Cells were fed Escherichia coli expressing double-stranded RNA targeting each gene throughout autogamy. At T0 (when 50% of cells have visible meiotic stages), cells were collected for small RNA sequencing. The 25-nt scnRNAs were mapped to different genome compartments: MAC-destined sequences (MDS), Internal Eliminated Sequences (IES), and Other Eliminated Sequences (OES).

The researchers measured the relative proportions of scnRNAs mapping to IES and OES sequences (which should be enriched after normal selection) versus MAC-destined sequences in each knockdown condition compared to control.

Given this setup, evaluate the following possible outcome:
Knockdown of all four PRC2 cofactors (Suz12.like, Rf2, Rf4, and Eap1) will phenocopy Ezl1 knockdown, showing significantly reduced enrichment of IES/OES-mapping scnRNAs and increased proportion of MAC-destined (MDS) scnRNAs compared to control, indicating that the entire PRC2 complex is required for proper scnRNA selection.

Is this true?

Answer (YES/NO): YES